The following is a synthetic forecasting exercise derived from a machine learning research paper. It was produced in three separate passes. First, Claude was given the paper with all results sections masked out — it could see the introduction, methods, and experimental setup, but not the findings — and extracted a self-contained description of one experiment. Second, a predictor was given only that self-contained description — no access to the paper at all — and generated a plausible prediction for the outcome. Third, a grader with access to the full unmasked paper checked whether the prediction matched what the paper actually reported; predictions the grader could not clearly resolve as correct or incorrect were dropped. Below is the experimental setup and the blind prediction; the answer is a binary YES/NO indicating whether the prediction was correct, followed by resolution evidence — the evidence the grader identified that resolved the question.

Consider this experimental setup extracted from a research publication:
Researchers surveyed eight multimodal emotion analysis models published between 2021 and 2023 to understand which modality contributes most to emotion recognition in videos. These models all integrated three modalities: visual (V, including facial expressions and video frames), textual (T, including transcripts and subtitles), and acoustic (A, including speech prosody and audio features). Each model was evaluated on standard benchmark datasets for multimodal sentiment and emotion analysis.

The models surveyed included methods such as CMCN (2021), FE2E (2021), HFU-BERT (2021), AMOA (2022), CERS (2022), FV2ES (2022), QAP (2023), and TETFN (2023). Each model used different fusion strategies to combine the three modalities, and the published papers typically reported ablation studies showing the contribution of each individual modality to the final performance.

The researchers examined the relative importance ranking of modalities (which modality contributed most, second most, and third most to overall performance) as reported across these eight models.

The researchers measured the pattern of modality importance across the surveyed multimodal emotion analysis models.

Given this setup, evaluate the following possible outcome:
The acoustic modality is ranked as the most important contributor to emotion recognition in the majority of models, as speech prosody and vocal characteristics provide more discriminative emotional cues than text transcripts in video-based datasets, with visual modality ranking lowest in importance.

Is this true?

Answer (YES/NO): NO